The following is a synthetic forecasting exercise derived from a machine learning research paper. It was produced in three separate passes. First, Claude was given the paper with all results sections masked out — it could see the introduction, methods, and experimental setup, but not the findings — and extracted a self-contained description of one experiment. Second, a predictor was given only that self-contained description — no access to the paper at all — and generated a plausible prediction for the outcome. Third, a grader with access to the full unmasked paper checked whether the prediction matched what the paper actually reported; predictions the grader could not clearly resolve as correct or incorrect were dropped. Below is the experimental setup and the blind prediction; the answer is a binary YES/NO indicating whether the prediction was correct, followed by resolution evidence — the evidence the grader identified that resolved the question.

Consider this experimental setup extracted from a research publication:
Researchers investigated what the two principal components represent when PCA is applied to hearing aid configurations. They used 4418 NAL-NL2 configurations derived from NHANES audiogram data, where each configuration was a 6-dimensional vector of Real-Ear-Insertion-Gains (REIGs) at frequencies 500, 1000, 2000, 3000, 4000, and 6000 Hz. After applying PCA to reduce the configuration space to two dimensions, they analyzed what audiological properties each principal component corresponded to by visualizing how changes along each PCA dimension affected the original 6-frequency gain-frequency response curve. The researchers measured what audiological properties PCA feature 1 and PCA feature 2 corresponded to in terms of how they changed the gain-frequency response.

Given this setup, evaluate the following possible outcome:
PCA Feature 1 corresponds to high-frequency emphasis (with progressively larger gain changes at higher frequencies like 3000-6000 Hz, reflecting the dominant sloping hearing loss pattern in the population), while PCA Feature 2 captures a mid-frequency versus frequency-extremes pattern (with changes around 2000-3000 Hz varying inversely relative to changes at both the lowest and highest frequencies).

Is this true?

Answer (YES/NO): NO